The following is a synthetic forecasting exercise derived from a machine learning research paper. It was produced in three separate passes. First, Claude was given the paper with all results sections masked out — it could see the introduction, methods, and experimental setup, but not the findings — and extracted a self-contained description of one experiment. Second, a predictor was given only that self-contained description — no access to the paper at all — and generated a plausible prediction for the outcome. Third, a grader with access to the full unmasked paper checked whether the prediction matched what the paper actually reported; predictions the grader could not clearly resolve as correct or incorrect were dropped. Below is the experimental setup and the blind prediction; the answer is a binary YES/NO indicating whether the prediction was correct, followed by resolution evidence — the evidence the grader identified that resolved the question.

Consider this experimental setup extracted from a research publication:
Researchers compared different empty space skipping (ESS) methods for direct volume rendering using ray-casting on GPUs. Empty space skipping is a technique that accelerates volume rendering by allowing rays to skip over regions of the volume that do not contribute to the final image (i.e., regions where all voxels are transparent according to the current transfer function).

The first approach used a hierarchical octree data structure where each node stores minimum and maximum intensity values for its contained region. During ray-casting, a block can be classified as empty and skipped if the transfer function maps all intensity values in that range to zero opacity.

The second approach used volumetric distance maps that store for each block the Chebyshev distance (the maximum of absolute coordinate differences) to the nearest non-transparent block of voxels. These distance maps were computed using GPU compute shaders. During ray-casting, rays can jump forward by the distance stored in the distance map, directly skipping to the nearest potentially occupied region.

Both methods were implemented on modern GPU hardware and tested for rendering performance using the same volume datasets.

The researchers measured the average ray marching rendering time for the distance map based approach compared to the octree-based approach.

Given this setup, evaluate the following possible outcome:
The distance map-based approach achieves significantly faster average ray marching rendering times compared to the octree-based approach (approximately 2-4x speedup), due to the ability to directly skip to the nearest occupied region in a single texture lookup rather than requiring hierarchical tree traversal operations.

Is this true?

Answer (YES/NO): YES